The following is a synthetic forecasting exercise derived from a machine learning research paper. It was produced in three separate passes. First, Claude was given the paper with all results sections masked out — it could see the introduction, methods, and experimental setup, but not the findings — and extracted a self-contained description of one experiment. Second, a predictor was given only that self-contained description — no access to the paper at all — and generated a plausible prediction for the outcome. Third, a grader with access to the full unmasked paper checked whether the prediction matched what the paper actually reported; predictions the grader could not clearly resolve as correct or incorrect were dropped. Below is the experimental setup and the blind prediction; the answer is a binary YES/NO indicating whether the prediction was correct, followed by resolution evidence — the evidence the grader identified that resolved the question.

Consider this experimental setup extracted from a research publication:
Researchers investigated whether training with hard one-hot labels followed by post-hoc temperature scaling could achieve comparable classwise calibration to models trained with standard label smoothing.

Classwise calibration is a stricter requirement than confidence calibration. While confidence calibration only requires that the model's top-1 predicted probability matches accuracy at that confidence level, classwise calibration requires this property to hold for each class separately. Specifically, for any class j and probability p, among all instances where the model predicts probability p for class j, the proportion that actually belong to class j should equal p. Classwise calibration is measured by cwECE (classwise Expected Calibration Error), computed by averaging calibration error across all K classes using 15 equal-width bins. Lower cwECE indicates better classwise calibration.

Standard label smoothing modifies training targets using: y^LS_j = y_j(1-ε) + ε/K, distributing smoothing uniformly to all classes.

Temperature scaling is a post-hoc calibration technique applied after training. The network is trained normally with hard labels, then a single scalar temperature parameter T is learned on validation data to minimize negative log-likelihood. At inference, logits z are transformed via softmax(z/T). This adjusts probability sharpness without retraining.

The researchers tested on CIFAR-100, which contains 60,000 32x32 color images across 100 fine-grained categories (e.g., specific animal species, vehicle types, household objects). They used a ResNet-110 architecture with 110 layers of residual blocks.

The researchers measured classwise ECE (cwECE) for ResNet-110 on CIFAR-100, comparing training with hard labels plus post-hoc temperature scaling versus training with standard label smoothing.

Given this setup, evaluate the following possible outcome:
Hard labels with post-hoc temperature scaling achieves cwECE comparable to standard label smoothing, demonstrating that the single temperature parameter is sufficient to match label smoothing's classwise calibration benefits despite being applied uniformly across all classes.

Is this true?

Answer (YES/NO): NO